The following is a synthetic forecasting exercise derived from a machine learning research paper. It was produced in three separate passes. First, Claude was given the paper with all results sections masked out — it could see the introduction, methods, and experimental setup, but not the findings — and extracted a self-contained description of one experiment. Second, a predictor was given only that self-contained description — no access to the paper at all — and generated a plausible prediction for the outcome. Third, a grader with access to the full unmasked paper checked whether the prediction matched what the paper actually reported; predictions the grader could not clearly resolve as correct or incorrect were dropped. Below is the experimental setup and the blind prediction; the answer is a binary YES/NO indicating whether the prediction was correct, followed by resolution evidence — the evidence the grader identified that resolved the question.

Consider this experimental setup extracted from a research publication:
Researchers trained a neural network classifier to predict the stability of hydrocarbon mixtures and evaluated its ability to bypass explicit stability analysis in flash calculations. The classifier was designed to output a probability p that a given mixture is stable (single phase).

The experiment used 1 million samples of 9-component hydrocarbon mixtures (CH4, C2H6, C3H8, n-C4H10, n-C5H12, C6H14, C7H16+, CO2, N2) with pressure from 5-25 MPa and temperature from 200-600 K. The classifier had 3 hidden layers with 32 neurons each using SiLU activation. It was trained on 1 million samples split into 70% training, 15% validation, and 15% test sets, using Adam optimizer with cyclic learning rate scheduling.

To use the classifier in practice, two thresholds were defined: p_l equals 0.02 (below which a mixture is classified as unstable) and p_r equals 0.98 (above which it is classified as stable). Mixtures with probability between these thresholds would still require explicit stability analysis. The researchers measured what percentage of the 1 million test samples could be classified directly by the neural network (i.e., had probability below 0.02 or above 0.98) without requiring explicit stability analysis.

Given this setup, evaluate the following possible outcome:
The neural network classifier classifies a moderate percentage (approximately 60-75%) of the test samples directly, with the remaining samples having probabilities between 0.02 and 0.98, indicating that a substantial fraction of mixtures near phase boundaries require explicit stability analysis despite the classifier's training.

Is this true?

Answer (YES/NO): NO